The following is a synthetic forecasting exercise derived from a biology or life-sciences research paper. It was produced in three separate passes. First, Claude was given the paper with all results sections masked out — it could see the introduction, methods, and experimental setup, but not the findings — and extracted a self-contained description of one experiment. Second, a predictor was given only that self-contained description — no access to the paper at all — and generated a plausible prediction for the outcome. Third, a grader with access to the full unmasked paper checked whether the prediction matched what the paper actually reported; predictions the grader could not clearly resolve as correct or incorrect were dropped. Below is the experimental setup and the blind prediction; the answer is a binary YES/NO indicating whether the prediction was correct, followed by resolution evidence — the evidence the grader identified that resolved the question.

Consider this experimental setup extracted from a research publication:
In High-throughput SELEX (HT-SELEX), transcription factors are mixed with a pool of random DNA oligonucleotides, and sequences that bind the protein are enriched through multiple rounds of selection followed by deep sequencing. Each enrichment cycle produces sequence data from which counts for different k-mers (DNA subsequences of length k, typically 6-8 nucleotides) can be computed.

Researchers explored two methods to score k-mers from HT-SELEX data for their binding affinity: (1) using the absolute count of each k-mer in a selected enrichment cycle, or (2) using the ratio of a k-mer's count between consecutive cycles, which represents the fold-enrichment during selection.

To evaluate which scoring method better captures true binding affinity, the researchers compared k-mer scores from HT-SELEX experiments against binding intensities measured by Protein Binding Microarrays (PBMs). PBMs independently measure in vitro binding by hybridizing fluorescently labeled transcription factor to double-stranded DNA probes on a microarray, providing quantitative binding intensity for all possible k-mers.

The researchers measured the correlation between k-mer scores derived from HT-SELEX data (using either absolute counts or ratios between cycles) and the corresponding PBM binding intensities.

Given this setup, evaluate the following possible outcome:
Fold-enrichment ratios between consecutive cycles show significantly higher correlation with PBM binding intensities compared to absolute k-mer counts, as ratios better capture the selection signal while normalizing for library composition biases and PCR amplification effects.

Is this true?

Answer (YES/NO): NO